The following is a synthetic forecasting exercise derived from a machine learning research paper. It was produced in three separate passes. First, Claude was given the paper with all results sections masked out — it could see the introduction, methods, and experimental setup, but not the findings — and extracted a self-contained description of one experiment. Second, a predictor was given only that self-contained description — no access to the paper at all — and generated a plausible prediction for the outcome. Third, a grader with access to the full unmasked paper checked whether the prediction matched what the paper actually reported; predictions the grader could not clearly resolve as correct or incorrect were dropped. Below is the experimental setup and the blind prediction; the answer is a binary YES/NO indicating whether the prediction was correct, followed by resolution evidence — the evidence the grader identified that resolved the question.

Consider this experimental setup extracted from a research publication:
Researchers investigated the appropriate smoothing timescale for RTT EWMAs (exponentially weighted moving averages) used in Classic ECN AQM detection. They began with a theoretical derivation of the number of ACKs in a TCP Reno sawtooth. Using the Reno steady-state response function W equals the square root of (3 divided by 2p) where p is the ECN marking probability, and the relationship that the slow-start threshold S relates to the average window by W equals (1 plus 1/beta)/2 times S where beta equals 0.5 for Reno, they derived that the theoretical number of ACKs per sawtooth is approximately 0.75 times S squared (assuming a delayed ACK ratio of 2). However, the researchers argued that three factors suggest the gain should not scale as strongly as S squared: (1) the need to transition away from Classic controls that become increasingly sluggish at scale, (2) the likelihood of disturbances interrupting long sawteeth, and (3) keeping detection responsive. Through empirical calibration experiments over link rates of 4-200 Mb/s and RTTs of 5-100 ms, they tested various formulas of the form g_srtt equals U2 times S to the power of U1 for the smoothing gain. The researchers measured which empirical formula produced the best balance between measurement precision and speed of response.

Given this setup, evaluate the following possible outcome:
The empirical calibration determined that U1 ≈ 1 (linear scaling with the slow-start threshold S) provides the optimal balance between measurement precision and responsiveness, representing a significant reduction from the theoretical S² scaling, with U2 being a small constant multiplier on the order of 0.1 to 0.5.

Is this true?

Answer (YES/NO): NO